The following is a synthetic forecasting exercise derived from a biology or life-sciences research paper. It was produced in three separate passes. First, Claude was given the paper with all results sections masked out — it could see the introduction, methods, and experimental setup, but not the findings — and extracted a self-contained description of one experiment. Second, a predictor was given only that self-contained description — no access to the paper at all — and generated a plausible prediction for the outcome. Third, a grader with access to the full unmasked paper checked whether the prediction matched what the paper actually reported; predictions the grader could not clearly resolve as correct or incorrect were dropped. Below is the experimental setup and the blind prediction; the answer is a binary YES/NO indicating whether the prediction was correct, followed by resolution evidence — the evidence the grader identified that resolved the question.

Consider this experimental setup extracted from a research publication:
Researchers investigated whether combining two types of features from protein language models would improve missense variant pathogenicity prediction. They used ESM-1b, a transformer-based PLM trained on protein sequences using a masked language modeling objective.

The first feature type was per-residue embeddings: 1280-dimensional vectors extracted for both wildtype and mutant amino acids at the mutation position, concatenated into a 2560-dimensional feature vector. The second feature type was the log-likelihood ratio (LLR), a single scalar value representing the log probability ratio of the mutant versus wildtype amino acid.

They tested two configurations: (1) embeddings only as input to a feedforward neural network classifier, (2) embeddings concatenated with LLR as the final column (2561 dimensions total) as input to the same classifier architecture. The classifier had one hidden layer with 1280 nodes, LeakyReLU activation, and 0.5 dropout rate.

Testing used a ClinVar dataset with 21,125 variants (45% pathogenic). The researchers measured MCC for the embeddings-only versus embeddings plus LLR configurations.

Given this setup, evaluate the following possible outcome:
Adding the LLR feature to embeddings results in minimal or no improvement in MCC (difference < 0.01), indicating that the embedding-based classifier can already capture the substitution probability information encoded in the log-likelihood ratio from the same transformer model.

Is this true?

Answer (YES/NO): YES